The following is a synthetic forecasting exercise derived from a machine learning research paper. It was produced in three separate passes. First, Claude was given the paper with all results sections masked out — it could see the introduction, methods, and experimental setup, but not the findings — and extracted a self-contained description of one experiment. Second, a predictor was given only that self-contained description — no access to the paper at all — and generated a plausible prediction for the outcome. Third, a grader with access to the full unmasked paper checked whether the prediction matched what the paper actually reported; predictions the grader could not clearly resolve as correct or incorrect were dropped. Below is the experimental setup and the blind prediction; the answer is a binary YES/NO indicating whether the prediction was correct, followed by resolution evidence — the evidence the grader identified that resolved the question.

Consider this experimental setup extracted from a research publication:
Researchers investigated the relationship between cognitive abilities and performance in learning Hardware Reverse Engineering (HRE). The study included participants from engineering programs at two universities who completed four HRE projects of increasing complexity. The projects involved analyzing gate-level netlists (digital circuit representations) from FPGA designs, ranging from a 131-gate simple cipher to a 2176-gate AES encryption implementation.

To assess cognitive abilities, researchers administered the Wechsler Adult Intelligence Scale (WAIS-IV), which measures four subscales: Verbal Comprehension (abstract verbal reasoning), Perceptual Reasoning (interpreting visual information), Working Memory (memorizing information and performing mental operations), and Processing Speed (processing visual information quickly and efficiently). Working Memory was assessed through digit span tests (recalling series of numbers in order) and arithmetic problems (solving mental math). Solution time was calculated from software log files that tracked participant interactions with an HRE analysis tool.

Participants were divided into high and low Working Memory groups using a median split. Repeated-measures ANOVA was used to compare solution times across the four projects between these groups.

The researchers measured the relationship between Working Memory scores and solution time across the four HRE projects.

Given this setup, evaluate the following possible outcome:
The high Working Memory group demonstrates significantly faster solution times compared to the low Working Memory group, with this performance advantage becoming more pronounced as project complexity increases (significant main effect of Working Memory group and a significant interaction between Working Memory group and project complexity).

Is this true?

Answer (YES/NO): NO